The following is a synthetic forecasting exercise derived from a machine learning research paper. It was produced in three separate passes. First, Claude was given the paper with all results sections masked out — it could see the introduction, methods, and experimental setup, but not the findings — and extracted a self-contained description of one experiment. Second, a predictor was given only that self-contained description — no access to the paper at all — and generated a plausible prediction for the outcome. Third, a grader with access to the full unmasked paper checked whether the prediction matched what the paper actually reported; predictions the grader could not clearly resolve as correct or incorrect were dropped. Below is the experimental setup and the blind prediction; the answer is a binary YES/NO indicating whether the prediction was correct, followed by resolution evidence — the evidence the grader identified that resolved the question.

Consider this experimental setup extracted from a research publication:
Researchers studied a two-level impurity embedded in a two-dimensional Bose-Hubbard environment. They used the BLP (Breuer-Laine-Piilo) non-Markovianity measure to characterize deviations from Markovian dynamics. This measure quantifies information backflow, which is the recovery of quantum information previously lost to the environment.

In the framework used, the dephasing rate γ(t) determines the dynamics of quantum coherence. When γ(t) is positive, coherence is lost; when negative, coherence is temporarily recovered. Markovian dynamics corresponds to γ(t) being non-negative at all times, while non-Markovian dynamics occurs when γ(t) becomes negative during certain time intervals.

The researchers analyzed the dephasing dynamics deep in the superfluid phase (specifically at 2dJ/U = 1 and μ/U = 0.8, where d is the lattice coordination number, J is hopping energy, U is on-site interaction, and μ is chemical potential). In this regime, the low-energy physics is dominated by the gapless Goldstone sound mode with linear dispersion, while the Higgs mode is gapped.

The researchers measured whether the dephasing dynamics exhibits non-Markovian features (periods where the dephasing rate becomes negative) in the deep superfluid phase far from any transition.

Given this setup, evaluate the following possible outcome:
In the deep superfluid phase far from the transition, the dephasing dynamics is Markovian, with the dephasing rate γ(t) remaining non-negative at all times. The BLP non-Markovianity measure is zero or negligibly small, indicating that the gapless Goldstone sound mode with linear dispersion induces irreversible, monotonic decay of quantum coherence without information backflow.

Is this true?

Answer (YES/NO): NO